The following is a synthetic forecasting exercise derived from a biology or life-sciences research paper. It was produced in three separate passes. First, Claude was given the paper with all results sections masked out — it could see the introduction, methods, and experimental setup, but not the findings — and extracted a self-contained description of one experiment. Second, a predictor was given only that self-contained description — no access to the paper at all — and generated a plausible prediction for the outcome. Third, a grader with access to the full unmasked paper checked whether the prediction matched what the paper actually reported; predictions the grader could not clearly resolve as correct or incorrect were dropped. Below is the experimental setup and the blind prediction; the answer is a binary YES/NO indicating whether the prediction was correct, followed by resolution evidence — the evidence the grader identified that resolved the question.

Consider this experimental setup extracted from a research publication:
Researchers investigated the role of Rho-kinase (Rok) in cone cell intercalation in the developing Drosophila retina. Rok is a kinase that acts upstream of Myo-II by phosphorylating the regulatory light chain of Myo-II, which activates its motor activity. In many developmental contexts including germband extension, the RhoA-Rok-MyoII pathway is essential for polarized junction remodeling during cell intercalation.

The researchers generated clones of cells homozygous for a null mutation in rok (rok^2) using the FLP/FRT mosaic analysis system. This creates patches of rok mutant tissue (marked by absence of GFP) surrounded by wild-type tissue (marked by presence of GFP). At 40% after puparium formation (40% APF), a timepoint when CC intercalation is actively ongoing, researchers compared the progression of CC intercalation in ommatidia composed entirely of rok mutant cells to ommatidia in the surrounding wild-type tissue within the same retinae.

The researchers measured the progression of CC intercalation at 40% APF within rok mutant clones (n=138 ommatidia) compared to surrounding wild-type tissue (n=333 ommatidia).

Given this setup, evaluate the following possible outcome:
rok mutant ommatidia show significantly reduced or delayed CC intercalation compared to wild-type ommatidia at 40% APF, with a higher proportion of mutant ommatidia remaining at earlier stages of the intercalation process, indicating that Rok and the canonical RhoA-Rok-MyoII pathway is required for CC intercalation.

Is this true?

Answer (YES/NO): NO